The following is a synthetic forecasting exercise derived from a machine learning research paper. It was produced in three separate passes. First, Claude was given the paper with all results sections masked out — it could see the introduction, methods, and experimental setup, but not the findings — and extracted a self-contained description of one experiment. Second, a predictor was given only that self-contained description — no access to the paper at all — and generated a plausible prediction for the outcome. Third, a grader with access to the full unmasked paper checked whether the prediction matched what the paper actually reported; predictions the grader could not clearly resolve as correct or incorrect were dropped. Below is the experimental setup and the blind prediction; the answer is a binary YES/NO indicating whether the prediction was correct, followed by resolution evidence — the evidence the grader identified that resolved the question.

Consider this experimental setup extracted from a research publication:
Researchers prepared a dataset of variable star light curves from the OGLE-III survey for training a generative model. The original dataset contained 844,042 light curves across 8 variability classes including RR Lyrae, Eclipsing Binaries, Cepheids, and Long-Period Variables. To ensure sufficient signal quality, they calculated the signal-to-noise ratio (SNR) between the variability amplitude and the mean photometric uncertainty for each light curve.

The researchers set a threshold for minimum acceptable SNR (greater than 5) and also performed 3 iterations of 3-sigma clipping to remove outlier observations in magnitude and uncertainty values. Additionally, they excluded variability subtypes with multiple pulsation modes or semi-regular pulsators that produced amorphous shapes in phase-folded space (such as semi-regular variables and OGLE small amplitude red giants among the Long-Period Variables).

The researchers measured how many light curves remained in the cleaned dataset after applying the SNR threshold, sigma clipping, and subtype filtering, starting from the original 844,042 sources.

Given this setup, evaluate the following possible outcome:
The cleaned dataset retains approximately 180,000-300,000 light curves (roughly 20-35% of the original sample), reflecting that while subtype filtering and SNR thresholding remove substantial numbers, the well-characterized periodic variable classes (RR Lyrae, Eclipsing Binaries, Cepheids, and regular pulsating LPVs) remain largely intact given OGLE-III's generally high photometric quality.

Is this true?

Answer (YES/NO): NO